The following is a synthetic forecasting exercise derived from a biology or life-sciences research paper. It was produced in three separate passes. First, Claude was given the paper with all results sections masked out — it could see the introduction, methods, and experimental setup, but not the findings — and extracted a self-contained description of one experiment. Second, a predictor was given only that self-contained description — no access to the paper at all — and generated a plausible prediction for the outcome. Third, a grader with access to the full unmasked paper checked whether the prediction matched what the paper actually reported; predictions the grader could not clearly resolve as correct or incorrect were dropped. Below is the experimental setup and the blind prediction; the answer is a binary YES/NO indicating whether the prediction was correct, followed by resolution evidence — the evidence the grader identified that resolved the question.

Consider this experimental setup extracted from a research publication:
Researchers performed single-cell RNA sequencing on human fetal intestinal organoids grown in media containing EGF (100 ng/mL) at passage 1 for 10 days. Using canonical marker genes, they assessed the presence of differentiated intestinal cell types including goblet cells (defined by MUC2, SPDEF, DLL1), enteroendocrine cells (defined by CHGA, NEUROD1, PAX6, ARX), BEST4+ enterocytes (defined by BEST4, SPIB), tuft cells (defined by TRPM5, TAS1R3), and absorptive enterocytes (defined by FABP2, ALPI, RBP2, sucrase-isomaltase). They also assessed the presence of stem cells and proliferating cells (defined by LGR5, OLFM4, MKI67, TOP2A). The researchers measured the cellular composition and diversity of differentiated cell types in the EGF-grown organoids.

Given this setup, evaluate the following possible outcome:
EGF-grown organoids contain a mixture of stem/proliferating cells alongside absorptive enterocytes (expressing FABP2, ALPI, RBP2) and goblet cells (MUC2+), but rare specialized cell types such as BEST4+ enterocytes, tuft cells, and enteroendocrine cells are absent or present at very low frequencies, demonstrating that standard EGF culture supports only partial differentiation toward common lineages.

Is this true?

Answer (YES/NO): NO